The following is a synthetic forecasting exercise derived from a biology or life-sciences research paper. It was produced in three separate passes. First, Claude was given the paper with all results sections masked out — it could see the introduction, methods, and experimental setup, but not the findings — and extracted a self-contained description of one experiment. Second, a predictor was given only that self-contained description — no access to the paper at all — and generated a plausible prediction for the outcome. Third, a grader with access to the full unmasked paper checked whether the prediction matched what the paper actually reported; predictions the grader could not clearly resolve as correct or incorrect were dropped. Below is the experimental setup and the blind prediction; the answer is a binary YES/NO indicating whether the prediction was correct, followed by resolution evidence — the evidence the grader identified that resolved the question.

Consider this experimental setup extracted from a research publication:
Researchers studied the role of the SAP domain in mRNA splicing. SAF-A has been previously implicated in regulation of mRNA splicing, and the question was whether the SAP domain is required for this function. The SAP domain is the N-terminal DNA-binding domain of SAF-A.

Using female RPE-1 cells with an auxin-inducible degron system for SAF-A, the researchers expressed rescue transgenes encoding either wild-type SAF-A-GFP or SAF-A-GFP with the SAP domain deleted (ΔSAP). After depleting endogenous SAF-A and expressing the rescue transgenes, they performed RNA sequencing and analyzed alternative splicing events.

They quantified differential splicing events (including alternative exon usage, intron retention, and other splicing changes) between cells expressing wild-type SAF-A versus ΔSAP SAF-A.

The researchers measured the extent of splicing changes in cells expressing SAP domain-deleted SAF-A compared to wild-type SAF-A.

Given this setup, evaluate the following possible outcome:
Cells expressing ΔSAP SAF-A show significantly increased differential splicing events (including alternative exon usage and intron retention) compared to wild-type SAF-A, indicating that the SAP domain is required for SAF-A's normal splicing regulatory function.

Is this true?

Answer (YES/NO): NO